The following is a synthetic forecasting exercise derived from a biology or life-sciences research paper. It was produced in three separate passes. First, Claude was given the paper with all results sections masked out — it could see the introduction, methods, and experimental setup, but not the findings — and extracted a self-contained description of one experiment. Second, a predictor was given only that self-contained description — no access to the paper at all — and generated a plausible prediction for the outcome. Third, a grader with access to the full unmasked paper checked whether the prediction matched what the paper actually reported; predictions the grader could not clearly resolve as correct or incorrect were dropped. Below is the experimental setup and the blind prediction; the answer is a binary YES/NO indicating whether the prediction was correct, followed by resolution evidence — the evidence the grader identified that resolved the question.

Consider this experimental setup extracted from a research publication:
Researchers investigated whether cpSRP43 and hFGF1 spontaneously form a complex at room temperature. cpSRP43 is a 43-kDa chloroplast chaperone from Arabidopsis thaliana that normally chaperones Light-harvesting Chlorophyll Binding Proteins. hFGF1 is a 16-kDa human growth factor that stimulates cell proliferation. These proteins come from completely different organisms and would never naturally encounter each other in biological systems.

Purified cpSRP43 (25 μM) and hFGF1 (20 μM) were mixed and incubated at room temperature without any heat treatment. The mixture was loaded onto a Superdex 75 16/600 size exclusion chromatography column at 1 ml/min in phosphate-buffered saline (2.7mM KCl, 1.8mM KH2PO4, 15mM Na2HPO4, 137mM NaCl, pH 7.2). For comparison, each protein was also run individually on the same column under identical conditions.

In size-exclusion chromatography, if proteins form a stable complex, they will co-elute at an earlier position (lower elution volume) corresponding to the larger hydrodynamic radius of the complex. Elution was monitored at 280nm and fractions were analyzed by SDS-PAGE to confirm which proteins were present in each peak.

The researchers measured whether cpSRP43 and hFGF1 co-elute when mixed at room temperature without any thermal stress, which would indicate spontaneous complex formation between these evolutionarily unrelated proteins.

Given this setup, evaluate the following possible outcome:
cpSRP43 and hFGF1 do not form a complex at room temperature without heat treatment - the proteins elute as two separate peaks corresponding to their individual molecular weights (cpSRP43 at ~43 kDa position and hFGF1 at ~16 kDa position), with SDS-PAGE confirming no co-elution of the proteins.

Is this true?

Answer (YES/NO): YES